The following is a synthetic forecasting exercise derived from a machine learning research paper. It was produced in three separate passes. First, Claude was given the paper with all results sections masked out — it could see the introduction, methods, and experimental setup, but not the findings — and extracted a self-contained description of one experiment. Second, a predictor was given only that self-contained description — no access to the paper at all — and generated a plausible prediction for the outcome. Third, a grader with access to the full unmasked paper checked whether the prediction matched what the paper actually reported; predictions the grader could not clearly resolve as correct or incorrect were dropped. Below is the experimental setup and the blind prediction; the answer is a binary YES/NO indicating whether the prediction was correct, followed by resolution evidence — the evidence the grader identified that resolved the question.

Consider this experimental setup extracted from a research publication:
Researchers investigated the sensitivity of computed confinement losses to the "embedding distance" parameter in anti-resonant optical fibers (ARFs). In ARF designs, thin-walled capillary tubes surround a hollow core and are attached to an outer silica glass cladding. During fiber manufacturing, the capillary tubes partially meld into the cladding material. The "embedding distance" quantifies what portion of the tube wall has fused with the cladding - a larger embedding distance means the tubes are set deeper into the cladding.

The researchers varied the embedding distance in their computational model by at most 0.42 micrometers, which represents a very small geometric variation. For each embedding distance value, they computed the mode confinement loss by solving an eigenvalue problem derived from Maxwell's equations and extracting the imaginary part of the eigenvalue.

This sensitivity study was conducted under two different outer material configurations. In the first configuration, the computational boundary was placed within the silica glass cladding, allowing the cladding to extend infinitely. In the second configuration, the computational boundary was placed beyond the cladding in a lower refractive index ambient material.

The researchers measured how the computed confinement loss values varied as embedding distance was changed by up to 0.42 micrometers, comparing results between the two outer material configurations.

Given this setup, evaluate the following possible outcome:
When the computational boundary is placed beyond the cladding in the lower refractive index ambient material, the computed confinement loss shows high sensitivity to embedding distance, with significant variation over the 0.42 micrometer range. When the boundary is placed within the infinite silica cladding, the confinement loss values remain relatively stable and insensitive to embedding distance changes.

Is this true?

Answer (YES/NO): YES